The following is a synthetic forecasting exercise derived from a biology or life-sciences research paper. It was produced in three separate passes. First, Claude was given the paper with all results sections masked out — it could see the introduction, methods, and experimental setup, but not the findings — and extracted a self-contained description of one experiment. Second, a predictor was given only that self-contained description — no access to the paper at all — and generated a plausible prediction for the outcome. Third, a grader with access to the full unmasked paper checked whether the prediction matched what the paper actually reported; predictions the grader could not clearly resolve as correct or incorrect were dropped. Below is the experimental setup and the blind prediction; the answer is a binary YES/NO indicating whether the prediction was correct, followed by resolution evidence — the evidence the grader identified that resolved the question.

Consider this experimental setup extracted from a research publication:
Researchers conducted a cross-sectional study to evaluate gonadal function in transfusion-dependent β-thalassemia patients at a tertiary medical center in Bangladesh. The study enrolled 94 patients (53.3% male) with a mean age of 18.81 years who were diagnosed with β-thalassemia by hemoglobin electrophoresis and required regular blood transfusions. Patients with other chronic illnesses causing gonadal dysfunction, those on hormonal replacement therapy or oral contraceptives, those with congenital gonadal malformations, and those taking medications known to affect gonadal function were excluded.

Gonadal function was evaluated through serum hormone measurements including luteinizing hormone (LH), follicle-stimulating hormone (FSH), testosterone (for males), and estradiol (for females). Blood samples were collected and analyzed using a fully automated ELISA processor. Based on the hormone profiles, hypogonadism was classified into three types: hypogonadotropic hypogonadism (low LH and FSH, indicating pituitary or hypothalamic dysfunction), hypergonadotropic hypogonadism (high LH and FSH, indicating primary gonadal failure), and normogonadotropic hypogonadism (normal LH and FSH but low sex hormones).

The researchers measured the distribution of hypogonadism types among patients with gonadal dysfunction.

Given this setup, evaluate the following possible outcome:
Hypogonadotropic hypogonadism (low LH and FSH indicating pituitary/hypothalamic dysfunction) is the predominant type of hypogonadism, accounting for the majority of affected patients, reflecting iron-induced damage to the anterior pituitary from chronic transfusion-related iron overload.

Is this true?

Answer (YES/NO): NO